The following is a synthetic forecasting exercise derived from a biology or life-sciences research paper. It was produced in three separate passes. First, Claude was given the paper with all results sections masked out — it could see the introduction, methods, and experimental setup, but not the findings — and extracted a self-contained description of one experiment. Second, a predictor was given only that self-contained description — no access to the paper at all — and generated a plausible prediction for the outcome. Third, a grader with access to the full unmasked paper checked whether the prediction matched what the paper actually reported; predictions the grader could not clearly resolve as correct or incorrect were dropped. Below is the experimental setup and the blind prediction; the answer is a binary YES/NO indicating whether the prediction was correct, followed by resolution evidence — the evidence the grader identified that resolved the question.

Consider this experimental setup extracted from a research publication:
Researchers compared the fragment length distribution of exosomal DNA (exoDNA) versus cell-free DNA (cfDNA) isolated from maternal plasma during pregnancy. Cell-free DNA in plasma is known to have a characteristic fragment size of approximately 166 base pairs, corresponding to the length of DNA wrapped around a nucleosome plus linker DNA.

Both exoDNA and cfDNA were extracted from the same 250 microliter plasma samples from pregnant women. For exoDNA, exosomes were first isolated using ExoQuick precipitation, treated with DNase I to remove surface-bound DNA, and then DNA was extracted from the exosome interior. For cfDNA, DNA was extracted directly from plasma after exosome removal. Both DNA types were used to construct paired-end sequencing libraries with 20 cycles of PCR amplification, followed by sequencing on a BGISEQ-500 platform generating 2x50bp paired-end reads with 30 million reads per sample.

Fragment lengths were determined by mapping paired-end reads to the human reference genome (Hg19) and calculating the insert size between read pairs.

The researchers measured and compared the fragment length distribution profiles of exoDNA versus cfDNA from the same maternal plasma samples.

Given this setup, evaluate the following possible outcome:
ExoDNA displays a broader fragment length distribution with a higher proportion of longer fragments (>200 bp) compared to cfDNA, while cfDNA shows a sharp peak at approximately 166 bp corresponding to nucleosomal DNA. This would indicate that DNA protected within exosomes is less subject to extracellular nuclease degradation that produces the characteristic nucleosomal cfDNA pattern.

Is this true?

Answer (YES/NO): NO